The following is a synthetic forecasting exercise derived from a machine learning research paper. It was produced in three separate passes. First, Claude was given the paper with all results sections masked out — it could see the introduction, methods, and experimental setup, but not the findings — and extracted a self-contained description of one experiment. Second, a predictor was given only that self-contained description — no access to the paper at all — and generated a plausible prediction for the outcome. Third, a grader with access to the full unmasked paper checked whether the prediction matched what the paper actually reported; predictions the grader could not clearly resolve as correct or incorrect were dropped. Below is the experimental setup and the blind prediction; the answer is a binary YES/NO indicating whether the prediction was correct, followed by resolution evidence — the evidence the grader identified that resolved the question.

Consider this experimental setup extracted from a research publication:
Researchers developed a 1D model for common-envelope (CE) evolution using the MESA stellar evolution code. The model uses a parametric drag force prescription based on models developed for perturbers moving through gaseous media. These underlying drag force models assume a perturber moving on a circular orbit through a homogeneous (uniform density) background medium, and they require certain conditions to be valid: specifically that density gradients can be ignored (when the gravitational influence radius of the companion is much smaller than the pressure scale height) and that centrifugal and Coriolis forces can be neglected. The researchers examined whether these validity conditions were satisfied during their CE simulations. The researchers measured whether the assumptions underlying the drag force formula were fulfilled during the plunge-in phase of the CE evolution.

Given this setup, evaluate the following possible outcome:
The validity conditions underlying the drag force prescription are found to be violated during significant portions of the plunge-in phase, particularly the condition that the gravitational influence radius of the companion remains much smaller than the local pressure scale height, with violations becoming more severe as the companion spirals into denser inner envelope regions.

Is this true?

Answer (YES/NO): NO